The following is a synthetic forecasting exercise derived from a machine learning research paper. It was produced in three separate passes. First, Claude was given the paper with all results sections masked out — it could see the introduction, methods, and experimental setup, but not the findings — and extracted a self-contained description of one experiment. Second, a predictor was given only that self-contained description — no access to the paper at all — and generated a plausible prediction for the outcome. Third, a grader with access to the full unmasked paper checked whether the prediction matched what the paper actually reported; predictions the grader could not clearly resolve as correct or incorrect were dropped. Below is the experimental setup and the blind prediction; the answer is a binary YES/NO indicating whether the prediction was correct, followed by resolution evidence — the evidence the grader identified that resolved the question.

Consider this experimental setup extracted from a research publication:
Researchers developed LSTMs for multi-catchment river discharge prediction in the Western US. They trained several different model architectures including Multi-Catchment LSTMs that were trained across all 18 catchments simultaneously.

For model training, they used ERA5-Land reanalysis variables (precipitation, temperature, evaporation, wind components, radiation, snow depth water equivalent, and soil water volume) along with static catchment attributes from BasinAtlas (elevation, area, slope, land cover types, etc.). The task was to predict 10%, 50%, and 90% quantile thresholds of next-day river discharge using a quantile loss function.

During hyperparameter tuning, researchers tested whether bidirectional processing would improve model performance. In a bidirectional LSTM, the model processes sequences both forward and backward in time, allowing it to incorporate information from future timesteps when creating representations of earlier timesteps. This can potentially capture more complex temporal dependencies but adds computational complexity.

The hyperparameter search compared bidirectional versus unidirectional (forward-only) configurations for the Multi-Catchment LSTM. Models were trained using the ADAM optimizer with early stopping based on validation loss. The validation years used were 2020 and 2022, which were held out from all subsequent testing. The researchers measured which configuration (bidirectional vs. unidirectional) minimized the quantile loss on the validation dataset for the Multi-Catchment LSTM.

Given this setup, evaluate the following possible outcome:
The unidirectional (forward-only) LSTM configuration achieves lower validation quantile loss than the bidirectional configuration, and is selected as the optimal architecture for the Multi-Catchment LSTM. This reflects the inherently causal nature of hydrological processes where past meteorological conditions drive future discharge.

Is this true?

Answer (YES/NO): YES